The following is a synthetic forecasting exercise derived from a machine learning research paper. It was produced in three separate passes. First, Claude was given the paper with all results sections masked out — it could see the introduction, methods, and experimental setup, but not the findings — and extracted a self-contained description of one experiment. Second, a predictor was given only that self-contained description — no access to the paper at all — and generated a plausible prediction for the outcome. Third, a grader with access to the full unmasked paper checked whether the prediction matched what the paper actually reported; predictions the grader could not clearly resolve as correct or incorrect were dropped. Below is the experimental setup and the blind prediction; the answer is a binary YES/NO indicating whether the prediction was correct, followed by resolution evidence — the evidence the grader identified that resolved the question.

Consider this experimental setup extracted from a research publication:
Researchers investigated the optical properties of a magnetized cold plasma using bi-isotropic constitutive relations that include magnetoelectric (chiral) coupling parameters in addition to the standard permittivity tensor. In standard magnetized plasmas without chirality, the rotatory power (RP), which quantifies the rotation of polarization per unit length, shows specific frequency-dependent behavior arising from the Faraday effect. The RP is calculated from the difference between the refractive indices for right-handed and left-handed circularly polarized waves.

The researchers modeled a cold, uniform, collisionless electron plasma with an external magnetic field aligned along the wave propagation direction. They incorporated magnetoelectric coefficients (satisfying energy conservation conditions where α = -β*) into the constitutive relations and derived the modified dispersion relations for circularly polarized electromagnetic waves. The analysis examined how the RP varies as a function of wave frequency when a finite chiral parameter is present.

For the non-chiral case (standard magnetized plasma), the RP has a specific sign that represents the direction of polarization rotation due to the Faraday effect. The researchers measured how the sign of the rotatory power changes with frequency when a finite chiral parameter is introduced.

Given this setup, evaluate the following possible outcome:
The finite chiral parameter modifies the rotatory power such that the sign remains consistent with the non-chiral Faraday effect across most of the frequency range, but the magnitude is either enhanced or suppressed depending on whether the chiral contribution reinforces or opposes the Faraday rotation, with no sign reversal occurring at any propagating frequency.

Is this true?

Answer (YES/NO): NO